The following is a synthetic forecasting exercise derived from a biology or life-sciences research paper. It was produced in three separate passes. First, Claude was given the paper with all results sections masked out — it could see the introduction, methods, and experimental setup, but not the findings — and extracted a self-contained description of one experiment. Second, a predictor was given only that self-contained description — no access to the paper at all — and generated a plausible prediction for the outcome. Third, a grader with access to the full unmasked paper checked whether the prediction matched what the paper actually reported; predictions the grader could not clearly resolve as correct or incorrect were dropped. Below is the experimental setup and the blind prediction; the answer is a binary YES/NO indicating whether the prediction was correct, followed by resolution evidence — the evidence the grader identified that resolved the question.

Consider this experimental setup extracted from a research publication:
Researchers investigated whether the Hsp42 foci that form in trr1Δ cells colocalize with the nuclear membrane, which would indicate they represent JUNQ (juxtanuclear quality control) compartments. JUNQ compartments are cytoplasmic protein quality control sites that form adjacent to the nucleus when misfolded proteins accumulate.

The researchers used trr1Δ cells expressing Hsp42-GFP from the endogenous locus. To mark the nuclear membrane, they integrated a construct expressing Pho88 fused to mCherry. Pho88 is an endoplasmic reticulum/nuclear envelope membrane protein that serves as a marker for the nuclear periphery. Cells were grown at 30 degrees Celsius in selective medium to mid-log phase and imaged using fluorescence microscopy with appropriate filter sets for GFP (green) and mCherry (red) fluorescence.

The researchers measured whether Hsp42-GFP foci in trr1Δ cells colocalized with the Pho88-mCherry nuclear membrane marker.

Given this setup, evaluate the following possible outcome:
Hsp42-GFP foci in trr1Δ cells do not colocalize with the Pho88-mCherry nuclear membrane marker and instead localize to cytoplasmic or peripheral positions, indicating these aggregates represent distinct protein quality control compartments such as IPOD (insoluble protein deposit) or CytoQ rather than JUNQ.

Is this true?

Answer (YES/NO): NO